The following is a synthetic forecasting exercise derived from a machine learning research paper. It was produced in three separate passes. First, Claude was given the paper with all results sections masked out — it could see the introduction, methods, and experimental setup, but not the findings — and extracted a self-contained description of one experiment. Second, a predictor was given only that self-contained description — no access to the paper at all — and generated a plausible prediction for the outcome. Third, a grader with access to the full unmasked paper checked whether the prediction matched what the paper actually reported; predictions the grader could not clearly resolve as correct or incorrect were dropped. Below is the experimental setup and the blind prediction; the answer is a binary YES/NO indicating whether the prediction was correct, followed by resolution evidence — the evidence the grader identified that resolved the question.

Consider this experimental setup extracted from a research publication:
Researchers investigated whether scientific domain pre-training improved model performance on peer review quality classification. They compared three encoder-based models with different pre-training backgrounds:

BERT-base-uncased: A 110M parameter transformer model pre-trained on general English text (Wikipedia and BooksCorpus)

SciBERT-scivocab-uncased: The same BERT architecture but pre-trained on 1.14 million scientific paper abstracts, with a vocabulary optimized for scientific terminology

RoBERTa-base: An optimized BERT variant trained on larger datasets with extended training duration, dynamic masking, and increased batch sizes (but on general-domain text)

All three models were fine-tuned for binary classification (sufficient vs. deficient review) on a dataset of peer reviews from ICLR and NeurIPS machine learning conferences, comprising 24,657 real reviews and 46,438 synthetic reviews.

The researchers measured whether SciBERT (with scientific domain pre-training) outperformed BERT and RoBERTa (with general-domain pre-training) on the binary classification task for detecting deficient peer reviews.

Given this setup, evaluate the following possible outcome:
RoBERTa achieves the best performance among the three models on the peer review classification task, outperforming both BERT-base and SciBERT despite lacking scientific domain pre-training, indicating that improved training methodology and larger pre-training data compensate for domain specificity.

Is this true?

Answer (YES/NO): NO